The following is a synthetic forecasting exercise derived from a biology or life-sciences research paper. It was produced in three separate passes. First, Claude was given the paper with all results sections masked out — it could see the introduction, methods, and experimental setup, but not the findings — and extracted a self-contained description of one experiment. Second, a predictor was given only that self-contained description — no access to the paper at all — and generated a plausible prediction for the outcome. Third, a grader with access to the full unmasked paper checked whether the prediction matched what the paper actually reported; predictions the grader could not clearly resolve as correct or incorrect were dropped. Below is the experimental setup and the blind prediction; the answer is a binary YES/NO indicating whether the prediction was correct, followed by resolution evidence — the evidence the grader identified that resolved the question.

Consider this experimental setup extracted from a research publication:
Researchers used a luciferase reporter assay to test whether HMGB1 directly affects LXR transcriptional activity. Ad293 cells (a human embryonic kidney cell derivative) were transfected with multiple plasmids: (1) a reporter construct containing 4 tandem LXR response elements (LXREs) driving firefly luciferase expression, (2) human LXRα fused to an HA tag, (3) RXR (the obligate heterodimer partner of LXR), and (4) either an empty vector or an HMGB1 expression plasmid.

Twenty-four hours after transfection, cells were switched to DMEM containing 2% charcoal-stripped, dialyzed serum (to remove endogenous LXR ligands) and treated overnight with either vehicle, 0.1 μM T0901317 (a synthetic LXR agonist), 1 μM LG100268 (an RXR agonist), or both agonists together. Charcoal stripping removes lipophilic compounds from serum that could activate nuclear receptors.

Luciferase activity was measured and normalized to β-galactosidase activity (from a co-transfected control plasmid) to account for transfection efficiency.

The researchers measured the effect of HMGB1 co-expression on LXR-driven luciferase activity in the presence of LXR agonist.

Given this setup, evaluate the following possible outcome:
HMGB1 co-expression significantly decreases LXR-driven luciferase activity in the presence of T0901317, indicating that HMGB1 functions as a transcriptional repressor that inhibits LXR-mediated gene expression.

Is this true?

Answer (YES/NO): YES